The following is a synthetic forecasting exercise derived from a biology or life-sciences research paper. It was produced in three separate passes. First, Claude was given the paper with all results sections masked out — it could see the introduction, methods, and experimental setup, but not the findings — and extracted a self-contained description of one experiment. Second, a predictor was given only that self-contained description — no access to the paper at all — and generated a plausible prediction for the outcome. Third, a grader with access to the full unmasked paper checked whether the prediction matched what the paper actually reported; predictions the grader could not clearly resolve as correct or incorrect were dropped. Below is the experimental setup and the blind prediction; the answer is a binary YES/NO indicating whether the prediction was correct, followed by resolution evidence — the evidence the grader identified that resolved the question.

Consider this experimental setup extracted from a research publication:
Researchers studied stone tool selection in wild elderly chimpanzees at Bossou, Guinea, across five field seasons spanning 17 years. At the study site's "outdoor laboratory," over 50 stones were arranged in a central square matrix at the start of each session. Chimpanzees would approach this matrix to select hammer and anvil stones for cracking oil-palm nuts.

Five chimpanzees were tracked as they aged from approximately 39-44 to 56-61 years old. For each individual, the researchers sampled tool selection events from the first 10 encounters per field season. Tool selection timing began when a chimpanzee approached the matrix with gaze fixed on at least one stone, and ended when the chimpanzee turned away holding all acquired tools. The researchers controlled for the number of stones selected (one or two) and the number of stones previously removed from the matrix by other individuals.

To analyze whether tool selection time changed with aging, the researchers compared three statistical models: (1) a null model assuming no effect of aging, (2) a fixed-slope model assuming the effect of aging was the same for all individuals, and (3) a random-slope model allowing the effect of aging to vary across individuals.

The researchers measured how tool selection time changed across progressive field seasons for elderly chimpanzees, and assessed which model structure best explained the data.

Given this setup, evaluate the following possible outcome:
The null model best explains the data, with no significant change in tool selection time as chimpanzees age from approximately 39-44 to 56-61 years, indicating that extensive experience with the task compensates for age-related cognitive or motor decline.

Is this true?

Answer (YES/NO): NO